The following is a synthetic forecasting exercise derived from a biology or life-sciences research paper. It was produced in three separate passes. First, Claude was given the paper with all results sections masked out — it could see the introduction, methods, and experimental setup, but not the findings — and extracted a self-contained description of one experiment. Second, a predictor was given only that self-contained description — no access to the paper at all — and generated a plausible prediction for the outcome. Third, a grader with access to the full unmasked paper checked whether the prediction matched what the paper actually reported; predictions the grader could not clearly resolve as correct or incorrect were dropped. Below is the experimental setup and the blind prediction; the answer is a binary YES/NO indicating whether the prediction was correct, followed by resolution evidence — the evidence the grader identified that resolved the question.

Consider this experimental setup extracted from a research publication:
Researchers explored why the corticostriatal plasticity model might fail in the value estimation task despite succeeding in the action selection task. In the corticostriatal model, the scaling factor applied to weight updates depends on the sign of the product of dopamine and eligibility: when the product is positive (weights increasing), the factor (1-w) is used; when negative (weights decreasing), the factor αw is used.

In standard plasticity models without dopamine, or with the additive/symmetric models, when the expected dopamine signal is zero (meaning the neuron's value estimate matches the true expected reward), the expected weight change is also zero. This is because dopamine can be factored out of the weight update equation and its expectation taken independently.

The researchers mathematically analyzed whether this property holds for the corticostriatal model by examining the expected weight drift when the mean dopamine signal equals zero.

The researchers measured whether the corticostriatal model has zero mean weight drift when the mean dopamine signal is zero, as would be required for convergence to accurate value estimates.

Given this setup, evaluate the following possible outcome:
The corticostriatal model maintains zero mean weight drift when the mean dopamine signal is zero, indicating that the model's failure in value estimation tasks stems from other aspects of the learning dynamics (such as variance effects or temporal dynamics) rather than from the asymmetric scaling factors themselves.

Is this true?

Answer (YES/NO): NO